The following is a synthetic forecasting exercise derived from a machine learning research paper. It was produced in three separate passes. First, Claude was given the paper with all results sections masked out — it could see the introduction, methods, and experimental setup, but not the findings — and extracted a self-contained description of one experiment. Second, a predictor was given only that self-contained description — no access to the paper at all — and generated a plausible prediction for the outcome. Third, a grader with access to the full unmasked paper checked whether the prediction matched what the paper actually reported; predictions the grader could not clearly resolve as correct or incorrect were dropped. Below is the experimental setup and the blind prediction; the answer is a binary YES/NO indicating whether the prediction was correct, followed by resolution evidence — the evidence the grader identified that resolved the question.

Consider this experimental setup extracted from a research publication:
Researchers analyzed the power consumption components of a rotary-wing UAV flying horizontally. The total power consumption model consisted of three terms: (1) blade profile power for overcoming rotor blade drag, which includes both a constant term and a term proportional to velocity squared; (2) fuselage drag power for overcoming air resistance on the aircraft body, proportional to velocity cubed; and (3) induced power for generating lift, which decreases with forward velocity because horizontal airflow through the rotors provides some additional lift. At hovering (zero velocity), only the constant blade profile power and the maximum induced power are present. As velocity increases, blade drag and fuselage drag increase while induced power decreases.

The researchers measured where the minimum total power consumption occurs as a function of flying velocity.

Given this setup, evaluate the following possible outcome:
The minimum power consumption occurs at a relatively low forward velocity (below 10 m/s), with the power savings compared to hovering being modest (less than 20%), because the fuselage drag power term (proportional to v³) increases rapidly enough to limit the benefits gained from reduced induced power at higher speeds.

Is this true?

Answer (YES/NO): NO